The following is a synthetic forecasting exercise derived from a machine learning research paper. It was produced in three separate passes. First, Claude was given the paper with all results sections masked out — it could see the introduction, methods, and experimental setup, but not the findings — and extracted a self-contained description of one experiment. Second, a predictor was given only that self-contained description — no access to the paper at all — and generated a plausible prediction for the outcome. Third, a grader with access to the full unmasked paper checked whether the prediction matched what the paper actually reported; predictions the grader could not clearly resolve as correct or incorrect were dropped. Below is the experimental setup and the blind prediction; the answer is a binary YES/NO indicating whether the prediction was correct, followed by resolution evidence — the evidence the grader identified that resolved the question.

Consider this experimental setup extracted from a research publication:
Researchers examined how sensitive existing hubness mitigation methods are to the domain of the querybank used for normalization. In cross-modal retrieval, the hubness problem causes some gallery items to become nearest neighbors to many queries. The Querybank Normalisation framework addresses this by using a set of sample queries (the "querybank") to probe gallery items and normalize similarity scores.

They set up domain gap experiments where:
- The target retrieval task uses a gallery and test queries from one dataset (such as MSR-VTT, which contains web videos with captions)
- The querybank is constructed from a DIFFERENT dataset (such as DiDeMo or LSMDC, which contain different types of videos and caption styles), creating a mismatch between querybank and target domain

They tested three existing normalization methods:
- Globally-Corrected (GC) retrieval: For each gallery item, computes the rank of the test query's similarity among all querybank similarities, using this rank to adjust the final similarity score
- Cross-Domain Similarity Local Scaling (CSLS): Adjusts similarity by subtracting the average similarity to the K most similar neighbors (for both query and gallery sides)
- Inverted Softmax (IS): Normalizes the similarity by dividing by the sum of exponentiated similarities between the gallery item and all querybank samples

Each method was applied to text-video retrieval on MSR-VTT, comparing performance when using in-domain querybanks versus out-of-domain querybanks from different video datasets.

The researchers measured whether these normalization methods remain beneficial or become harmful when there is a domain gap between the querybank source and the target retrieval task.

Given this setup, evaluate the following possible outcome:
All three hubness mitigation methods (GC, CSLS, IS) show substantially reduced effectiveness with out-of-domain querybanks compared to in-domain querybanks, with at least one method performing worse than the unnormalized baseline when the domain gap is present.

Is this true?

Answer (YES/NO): NO